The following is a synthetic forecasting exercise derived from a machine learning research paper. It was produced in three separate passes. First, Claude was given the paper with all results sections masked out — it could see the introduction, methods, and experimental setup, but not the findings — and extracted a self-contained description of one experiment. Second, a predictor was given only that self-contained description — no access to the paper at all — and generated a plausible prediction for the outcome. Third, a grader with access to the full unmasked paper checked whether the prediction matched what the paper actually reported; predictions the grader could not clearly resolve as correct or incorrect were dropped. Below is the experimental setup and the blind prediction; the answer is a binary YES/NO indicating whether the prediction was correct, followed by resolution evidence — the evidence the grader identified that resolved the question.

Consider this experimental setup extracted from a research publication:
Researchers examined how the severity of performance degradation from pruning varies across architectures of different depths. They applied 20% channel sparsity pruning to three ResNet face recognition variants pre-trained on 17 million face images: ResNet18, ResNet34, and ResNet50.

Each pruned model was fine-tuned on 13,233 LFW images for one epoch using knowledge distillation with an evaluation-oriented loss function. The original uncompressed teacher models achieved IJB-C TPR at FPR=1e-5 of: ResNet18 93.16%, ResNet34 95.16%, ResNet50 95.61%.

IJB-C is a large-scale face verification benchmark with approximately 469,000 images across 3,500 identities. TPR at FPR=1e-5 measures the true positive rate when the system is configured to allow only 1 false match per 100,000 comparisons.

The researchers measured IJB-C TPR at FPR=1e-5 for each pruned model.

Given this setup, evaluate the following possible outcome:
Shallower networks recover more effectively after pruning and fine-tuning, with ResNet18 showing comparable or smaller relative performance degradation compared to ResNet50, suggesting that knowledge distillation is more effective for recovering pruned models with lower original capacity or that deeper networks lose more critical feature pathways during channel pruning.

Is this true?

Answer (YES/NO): NO